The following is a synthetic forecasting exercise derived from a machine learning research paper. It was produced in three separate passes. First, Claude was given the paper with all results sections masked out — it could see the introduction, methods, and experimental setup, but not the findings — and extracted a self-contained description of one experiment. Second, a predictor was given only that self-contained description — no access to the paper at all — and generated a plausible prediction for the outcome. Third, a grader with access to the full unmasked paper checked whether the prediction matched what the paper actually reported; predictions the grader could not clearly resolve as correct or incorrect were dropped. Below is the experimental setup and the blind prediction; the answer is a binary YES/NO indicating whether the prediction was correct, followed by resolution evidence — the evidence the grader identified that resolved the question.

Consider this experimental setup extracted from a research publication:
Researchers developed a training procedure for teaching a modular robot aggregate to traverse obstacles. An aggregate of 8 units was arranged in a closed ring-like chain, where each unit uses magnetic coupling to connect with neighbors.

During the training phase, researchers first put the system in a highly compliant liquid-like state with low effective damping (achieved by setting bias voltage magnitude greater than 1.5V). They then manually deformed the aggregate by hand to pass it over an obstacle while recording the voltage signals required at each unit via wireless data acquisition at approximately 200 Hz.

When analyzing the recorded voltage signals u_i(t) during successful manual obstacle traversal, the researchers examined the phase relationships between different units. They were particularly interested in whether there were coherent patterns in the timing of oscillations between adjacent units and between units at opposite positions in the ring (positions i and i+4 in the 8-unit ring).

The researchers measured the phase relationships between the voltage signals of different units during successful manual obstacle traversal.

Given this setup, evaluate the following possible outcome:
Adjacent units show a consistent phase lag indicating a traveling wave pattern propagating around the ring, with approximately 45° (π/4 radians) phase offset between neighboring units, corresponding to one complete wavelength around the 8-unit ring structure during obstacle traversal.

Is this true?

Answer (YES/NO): NO